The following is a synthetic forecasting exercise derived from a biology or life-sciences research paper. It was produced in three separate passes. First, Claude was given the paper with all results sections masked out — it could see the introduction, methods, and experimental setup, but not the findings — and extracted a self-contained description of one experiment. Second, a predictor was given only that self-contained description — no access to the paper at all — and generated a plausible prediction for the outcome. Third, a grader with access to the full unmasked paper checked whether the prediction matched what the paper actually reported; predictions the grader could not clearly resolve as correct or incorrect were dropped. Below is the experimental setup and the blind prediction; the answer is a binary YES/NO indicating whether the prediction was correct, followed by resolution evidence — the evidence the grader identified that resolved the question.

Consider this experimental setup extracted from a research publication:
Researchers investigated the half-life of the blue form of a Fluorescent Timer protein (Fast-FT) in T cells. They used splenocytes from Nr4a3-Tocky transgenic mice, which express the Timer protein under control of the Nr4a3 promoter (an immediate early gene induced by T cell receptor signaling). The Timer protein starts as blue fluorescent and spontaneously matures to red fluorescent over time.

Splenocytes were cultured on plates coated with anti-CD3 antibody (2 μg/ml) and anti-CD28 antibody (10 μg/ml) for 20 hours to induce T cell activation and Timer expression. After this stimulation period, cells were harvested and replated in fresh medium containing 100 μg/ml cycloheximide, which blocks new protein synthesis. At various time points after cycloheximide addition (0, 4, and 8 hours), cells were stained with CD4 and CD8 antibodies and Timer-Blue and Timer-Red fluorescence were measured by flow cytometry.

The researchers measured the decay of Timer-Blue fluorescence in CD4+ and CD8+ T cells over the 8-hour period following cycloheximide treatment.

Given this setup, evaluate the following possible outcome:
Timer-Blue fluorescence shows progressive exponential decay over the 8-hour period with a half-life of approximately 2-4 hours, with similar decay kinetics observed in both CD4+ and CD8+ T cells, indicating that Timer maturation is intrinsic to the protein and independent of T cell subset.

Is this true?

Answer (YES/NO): YES